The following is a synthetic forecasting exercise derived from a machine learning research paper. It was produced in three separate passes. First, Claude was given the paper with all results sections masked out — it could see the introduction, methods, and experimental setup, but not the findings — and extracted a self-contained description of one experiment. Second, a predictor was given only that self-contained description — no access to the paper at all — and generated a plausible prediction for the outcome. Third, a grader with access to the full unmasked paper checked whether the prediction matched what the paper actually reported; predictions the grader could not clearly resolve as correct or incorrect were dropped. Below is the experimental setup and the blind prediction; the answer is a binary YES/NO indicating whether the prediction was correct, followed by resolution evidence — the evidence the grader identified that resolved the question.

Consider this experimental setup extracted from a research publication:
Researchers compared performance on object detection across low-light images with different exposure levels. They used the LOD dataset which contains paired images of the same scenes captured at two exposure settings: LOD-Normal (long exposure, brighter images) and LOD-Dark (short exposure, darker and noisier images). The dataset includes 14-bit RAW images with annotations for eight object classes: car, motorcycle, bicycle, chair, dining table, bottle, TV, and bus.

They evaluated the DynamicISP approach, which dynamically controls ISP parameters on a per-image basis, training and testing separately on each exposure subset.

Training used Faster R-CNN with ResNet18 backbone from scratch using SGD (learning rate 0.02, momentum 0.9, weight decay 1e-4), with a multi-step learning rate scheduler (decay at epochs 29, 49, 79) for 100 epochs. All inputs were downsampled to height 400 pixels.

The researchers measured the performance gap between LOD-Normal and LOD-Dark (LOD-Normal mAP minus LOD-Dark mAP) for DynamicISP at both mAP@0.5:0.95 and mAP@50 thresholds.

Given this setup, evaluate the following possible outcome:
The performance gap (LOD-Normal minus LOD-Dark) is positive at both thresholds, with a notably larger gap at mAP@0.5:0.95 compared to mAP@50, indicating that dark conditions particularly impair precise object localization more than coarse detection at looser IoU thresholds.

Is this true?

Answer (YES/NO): NO